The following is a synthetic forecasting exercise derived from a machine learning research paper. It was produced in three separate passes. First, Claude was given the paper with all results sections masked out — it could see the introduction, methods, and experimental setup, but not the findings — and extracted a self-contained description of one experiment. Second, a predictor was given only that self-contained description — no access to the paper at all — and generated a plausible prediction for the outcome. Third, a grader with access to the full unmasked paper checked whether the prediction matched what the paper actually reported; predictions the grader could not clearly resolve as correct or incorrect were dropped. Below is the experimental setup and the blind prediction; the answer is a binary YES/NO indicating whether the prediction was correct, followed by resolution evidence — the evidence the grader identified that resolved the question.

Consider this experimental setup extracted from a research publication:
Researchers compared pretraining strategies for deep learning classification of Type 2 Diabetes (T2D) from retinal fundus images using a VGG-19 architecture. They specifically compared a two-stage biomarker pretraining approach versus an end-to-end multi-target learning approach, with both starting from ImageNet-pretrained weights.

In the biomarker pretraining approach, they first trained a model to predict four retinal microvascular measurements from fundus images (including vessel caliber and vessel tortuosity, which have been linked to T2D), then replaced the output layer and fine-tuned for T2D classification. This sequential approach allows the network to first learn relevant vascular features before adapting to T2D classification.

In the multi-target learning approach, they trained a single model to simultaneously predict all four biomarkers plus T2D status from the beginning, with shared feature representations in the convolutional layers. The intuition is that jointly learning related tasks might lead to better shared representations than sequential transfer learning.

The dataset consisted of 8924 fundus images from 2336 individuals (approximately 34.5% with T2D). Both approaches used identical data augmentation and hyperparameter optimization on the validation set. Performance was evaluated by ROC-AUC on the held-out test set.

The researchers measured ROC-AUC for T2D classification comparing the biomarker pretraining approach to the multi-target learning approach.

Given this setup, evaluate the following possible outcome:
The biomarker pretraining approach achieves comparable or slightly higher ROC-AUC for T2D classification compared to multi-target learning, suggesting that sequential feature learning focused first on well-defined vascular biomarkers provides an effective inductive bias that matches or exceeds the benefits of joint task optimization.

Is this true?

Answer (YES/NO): NO